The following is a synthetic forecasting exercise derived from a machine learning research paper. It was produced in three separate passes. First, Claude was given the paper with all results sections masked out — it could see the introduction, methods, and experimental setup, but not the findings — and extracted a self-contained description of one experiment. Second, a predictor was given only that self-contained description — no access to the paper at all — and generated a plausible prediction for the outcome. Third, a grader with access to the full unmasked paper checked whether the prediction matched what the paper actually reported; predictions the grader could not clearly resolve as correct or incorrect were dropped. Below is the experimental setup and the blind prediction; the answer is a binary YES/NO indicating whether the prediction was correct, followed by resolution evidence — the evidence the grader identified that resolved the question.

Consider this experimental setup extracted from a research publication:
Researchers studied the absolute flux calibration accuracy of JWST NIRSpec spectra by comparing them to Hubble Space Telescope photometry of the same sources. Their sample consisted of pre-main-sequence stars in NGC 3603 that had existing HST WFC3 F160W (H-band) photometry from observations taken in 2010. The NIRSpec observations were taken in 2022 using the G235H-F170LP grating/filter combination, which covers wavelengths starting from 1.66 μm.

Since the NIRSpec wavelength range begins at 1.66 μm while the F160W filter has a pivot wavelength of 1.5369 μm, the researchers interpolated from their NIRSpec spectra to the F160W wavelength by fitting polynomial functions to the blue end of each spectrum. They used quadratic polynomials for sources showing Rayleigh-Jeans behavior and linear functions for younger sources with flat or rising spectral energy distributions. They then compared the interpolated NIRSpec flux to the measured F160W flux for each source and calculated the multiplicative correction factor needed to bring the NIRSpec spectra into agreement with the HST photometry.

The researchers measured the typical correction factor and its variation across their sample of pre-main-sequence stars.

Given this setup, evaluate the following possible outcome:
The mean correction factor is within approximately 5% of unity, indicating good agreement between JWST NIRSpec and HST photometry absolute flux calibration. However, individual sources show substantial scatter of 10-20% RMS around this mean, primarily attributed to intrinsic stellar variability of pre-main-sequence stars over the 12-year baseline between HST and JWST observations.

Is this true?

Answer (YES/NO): NO